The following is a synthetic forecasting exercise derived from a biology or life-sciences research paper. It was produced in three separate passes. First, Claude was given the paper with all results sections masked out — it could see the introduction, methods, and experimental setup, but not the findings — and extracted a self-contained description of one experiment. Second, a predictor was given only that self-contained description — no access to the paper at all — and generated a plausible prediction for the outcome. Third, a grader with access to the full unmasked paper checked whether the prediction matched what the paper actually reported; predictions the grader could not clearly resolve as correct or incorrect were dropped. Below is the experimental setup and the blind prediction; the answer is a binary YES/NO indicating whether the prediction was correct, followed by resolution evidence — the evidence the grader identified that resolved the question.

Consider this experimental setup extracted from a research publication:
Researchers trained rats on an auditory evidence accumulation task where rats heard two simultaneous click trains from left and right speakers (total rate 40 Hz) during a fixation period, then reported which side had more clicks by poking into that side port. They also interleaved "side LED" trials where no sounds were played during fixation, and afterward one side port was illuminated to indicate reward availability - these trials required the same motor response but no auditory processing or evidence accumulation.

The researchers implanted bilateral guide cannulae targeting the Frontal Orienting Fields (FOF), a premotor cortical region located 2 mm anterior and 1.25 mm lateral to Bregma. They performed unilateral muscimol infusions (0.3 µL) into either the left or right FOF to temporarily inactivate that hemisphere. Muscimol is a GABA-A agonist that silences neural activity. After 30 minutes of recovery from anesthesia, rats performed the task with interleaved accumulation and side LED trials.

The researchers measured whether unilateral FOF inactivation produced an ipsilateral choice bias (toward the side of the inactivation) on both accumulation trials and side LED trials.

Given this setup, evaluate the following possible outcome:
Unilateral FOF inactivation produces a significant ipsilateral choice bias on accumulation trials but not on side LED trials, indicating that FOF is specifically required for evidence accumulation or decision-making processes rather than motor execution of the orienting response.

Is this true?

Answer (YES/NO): YES